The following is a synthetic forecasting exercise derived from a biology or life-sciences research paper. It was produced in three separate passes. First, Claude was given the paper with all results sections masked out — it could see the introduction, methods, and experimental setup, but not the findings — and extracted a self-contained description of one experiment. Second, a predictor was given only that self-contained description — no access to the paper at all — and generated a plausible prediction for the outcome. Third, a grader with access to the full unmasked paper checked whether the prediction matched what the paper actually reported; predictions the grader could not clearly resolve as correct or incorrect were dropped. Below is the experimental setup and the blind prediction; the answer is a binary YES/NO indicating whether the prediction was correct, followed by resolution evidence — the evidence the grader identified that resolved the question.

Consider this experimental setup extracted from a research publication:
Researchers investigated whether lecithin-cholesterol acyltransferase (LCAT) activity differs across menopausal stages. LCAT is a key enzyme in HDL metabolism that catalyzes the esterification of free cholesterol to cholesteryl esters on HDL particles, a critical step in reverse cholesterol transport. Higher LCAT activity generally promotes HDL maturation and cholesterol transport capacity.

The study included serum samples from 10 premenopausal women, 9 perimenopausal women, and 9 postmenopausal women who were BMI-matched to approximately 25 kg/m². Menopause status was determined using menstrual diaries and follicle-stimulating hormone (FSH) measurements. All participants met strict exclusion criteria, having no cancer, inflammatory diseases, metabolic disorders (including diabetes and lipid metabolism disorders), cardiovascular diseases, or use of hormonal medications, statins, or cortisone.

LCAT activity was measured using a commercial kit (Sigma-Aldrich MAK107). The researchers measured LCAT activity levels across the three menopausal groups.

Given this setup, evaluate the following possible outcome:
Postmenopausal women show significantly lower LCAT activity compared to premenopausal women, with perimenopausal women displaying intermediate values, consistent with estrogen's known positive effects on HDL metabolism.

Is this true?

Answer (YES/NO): NO